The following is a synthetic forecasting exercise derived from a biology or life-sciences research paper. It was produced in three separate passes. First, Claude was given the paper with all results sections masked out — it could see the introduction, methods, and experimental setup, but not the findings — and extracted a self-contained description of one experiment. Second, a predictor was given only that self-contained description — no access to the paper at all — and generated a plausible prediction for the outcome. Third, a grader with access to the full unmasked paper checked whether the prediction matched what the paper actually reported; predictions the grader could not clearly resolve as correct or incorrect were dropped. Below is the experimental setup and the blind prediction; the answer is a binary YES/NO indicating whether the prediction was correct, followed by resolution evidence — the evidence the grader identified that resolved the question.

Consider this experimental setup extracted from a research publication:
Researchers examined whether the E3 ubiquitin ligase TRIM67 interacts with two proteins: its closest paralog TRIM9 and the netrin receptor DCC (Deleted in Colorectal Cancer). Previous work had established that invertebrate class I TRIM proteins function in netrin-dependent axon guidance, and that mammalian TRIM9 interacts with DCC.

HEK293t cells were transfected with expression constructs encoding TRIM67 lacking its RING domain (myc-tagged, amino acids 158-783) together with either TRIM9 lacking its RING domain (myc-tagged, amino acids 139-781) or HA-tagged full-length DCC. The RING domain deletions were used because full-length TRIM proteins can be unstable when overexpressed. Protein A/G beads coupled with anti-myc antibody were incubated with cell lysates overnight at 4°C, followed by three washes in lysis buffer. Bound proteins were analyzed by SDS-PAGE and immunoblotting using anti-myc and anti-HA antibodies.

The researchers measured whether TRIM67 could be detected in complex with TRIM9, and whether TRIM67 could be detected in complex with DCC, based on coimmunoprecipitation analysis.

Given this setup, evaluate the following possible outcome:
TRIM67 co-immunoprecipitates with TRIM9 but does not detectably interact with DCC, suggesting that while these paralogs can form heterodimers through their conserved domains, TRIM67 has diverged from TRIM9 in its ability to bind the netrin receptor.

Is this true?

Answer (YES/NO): NO